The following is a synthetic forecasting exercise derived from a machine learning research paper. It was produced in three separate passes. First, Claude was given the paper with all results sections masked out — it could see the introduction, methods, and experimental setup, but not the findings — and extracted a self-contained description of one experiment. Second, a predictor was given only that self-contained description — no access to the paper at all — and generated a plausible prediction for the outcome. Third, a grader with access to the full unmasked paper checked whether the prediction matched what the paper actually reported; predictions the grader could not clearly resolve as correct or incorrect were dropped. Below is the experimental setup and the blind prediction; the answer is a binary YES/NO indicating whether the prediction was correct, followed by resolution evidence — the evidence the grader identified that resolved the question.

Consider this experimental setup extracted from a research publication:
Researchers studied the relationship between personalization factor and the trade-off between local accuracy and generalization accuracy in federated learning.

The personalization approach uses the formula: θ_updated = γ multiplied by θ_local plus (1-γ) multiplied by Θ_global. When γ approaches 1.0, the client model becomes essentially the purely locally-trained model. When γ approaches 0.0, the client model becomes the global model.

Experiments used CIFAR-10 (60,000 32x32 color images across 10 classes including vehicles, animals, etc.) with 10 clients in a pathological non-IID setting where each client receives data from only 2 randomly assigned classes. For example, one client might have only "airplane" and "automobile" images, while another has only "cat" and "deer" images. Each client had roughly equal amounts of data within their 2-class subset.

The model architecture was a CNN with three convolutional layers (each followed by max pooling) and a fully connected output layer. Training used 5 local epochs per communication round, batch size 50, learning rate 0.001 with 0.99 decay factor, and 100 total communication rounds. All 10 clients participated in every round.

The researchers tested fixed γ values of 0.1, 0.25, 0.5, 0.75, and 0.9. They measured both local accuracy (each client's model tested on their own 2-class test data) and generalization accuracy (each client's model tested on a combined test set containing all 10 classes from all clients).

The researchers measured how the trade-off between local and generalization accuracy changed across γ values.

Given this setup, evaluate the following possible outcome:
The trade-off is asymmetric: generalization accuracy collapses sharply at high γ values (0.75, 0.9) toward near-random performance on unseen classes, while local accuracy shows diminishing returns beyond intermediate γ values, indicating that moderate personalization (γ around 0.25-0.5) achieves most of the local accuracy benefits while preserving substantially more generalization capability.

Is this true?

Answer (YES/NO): NO